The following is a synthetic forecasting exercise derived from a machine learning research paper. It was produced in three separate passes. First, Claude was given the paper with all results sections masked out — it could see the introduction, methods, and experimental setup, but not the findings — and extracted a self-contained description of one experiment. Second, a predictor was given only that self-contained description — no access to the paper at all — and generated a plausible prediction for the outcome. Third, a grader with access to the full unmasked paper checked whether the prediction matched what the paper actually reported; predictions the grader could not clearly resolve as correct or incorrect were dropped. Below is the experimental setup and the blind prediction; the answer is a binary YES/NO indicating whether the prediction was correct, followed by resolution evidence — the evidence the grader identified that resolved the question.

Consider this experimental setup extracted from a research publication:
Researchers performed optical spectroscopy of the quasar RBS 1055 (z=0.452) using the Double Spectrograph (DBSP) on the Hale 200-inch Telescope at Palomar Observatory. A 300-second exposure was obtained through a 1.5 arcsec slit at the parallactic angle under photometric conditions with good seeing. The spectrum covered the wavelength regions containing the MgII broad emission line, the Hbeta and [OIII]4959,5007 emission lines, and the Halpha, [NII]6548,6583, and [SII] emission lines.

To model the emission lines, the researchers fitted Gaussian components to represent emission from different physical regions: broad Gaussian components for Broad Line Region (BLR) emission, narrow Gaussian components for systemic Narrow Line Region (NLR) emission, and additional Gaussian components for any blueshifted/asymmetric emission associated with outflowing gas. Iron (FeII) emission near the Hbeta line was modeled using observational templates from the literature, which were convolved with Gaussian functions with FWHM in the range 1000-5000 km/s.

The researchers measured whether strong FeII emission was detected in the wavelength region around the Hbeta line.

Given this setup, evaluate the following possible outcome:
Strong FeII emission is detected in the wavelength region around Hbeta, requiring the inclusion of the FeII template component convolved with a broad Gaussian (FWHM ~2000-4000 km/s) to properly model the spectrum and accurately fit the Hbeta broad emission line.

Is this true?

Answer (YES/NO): NO